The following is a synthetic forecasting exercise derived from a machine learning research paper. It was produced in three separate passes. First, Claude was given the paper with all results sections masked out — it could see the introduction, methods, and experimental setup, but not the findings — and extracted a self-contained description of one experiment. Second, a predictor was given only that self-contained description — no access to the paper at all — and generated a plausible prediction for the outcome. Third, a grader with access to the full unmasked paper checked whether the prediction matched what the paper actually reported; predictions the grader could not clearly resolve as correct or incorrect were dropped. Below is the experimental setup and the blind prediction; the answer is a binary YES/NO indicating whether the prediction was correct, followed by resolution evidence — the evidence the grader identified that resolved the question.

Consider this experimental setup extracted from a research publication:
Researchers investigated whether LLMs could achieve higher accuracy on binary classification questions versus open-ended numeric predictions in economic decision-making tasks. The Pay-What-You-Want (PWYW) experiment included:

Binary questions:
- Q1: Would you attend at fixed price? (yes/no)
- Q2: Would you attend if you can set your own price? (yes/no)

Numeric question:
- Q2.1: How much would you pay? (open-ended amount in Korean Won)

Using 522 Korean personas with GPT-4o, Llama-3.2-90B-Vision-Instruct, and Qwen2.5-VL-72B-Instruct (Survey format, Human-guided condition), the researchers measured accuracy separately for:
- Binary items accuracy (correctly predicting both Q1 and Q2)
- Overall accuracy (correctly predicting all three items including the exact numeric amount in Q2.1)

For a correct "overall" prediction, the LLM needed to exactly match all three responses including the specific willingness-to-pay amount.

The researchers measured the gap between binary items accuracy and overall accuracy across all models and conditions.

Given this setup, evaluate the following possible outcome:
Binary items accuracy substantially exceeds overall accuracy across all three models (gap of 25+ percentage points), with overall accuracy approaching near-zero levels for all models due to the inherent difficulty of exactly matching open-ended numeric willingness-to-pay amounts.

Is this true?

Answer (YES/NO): YES